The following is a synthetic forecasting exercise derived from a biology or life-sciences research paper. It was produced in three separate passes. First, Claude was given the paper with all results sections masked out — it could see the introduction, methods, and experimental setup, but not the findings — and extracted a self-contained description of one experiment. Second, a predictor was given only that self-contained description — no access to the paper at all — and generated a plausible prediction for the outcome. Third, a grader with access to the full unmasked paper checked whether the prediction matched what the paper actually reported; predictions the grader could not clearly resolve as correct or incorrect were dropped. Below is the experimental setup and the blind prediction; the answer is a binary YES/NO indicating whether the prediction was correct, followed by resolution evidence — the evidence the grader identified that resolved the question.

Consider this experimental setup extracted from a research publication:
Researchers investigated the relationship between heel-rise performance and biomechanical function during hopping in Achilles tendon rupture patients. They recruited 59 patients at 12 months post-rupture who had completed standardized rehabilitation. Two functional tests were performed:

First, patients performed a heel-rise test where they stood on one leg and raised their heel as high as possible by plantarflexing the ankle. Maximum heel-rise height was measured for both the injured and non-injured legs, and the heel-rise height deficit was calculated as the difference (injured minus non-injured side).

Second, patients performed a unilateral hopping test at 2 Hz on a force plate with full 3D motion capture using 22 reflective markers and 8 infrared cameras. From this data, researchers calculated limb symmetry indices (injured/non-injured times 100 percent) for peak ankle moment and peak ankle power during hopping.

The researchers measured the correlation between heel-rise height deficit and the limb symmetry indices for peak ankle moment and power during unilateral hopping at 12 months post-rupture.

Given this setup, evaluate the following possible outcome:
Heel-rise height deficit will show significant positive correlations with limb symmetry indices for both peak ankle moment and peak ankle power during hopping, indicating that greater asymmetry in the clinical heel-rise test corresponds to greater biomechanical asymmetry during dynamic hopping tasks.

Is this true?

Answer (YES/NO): NO